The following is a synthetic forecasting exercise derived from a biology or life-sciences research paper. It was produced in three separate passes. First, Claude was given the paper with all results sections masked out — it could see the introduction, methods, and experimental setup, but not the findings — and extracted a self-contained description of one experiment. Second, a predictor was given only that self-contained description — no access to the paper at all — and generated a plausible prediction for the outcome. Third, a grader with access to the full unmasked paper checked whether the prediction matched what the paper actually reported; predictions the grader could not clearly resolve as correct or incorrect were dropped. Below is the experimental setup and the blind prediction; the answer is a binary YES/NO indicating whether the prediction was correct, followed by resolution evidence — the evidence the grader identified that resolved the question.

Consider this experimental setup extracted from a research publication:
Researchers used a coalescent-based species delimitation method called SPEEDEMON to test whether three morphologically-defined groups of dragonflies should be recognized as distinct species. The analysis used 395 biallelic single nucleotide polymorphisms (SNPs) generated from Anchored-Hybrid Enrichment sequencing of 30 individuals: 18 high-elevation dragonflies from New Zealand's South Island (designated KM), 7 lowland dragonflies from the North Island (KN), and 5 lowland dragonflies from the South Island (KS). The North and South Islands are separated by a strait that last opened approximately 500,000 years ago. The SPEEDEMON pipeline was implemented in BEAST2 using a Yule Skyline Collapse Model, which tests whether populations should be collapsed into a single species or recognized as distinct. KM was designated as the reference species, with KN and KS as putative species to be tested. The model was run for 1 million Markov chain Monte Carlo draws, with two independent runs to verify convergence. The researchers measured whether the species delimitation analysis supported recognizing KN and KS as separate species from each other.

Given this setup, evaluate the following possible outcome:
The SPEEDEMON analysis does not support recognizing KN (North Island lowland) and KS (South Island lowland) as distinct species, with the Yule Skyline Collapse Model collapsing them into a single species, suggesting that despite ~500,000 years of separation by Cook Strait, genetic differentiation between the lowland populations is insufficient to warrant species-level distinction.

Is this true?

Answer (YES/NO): YES